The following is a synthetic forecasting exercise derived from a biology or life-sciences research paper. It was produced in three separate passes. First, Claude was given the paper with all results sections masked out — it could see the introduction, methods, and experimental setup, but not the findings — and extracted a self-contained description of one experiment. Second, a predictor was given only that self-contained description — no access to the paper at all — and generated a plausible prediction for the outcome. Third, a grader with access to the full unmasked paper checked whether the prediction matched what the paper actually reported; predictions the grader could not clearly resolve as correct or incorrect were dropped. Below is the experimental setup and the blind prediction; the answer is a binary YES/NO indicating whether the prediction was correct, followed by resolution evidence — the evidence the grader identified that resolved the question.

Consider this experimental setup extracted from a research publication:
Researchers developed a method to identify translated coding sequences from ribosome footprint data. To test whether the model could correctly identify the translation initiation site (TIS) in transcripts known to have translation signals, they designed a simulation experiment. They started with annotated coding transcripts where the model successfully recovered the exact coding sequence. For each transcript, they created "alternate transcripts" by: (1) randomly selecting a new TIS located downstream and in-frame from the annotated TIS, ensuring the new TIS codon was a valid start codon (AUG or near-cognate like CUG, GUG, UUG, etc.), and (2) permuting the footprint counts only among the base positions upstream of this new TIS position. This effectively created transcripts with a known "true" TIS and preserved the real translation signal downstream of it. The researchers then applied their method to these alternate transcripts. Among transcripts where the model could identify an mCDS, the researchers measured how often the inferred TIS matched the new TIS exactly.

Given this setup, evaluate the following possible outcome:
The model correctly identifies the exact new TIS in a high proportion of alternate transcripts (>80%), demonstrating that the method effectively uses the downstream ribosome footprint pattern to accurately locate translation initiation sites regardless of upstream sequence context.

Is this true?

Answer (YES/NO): NO